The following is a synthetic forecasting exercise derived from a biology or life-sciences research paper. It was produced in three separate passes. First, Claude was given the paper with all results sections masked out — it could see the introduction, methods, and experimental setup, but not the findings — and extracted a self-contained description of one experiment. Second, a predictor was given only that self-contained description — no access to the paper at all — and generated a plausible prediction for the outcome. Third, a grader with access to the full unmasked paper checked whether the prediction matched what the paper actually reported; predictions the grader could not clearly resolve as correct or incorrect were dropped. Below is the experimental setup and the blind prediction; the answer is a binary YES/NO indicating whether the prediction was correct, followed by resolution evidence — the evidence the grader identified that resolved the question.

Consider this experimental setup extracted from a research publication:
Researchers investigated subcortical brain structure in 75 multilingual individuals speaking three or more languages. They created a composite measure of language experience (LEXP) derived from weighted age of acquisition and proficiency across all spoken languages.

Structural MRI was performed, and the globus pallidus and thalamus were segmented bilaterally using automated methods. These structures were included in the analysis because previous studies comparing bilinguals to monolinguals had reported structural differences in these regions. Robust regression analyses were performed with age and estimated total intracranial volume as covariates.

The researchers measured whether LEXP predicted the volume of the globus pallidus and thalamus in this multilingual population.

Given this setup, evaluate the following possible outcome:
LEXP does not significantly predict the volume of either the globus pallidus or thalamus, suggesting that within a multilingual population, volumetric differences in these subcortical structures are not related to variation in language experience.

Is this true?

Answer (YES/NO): YES